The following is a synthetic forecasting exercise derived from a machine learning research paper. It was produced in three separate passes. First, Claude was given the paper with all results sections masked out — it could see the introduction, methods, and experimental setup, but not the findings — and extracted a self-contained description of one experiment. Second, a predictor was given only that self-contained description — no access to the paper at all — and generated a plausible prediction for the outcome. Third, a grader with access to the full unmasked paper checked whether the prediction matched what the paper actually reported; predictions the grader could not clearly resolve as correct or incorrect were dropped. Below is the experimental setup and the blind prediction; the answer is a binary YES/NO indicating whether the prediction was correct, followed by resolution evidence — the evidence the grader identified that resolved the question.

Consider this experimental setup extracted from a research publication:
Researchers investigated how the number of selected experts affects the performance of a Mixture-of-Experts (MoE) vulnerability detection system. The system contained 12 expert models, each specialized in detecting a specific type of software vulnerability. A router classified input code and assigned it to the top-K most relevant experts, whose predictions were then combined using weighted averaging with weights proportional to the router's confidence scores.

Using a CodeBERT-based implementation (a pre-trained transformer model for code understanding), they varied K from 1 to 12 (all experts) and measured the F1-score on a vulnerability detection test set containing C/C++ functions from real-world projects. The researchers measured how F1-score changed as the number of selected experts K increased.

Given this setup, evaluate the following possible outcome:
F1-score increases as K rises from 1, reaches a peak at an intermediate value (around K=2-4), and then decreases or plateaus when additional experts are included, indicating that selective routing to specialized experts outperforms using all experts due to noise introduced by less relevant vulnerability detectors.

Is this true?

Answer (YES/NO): YES